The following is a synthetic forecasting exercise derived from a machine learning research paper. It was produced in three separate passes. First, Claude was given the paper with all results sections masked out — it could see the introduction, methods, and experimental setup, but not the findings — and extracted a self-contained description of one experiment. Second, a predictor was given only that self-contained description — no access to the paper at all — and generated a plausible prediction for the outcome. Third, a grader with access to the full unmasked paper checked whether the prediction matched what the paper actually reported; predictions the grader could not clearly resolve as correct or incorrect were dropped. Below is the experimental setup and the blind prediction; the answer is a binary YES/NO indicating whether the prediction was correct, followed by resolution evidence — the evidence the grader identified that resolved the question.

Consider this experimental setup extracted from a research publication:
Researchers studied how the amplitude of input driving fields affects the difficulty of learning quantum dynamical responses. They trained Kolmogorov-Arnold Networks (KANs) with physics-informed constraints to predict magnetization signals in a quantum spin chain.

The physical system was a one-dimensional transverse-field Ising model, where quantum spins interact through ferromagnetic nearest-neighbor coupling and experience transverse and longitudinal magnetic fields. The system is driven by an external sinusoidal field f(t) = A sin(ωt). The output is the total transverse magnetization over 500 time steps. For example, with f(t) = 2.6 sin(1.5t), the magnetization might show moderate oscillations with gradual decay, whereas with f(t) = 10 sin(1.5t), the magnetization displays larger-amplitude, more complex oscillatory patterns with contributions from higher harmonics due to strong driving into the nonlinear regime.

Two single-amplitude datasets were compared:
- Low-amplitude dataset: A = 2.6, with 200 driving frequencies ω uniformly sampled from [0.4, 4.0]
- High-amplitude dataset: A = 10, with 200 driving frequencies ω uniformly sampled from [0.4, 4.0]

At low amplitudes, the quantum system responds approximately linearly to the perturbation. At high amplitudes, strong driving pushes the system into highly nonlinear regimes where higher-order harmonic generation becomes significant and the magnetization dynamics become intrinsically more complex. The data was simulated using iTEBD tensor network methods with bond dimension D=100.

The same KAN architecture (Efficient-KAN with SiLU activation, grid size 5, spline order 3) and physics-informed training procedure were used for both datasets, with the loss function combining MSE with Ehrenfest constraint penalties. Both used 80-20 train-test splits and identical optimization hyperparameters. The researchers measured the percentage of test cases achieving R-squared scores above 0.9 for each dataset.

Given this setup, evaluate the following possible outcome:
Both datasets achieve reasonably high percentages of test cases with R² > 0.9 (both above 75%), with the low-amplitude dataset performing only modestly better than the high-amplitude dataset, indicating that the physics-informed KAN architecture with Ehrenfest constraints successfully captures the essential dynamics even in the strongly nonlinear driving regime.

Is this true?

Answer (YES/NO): NO